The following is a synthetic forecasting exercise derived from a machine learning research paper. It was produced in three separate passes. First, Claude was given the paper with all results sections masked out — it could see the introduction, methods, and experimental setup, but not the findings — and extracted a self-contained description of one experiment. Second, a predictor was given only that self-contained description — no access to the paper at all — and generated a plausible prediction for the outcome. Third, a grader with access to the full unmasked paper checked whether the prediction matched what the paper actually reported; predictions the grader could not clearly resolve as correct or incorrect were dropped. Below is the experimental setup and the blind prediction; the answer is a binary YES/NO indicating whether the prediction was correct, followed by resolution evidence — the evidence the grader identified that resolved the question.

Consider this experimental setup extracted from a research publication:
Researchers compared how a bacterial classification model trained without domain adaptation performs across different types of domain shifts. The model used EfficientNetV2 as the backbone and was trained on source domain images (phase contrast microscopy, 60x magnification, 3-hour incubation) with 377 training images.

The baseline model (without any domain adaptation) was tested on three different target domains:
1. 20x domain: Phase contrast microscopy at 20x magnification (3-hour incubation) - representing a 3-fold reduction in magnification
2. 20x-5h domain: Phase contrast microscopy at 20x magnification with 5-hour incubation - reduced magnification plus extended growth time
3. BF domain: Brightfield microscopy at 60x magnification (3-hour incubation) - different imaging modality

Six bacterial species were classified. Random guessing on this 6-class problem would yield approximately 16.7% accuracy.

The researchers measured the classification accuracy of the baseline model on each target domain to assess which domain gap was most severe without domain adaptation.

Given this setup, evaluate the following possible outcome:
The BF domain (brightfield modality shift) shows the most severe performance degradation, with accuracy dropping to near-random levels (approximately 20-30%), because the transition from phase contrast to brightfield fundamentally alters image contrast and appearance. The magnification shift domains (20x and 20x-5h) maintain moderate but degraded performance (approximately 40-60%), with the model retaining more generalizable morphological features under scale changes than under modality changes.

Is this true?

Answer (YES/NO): NO